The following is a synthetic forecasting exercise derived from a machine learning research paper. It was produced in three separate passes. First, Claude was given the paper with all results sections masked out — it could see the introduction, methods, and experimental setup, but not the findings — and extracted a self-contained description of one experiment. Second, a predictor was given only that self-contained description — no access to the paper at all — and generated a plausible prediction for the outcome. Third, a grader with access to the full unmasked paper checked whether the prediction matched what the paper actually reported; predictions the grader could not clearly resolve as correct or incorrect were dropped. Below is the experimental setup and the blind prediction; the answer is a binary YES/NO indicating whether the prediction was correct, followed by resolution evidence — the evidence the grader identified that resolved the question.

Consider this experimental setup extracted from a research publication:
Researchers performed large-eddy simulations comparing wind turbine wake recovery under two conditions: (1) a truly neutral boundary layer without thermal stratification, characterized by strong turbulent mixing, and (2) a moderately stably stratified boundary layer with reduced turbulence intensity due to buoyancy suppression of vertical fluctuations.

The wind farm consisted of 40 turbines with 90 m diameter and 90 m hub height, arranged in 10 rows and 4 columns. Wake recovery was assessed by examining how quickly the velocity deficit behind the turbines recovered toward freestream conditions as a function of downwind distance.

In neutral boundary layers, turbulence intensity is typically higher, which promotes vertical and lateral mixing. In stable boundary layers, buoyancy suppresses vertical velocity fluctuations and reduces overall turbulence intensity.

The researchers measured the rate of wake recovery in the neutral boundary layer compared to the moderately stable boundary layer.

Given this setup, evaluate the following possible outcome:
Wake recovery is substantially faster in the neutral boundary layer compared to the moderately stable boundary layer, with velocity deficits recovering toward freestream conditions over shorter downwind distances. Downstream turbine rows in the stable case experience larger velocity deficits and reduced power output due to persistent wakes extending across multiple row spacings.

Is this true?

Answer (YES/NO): NO